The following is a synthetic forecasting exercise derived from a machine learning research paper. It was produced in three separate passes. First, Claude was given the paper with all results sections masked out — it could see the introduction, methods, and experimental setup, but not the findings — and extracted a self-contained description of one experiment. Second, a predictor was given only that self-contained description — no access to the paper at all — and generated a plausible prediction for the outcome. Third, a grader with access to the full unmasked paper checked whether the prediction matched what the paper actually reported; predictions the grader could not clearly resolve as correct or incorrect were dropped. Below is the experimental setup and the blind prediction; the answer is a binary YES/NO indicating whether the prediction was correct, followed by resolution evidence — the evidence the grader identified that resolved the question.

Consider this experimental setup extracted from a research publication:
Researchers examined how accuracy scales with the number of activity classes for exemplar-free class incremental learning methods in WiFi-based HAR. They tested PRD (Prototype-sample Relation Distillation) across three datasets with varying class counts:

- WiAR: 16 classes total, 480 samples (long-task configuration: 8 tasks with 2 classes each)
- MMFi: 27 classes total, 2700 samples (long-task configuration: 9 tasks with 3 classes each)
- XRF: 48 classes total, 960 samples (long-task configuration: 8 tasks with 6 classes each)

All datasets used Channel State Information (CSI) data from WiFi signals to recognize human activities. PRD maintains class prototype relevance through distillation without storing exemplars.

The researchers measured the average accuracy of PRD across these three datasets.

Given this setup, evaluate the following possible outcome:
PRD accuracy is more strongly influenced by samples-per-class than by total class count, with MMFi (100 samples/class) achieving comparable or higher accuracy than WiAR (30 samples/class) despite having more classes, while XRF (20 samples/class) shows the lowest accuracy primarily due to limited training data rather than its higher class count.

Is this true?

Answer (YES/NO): NO